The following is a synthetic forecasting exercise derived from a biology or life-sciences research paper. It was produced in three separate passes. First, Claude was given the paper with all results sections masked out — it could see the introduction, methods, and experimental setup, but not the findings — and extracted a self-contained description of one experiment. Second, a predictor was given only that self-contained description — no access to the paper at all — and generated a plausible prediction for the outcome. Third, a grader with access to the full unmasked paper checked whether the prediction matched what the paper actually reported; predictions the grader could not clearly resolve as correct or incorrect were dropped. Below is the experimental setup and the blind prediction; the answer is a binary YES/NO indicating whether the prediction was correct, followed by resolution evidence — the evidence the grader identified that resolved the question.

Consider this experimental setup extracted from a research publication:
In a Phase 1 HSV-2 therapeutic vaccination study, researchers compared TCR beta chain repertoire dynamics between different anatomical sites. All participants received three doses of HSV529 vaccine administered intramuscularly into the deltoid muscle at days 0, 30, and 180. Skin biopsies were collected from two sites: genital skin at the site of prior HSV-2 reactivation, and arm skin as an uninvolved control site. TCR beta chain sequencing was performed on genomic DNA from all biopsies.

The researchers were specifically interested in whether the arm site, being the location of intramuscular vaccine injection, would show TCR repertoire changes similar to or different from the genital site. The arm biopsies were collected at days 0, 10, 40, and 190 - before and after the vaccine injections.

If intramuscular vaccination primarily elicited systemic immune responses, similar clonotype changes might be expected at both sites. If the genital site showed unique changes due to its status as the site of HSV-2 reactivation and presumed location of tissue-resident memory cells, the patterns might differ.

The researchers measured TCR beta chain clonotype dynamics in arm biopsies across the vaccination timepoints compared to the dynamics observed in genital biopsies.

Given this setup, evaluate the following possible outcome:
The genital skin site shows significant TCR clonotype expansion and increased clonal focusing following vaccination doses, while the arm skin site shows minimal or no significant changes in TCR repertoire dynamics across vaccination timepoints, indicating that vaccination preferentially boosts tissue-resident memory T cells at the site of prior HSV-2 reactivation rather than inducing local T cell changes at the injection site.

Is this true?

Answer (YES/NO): NO